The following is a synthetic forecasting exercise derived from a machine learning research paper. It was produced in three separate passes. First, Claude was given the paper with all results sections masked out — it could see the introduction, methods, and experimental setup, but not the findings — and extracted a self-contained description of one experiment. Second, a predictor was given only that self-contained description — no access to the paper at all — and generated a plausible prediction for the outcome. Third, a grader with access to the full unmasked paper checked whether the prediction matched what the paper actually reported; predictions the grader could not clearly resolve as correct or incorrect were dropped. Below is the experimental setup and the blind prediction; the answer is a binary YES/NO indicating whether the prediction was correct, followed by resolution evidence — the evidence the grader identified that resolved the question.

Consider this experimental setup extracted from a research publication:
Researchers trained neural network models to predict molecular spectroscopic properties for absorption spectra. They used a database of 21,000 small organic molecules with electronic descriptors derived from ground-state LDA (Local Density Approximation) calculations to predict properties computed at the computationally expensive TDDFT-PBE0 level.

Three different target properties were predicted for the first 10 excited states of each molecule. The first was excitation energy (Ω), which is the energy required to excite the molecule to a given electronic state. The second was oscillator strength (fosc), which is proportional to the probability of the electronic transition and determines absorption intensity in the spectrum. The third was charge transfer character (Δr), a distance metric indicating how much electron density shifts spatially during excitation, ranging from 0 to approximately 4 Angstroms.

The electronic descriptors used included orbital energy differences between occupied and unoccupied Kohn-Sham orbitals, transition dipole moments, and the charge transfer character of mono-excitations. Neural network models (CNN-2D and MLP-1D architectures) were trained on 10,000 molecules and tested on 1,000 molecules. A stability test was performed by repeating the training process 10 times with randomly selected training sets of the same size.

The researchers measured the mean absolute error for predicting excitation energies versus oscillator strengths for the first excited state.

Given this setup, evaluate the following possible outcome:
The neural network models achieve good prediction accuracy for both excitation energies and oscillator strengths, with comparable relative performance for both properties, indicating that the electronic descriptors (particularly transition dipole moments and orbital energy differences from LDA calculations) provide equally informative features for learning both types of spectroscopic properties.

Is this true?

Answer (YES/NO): NO